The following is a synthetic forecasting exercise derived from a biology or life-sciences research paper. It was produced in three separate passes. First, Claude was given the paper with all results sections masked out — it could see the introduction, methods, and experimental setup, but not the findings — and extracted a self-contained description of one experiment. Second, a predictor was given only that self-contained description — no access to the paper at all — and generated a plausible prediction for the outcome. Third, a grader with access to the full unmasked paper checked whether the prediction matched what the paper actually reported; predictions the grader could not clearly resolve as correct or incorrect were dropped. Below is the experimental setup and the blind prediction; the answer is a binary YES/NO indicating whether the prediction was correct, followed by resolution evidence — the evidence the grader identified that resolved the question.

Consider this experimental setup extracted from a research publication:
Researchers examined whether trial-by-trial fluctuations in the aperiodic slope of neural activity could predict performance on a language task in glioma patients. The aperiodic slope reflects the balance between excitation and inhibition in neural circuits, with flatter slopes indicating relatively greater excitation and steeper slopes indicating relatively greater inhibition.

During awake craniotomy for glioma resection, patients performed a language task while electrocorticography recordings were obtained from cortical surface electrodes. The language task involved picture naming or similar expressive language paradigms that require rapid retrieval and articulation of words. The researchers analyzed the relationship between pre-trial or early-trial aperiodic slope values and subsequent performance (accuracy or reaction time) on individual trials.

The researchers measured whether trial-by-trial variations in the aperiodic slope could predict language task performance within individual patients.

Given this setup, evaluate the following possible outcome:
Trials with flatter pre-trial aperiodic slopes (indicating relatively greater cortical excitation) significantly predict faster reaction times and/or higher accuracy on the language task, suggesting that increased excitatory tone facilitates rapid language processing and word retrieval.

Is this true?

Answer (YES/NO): NO